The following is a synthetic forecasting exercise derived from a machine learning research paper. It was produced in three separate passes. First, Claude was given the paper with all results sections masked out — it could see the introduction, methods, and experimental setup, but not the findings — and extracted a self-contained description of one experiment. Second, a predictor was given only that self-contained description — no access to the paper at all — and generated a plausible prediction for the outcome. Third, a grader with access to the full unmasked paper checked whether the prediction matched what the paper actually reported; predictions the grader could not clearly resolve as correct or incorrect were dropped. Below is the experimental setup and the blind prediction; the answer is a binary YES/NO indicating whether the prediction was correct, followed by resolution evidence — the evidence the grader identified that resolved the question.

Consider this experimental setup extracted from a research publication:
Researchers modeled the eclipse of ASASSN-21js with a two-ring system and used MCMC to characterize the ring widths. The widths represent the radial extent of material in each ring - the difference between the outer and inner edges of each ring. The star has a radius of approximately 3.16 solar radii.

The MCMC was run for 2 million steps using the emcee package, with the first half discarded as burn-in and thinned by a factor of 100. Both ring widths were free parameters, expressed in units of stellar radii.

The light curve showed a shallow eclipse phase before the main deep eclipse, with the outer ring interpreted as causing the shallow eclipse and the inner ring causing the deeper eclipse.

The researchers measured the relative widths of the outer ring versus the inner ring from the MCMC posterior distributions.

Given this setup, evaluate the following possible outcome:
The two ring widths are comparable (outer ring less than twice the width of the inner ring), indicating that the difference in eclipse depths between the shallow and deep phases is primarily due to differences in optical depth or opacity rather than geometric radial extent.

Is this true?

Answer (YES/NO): NO